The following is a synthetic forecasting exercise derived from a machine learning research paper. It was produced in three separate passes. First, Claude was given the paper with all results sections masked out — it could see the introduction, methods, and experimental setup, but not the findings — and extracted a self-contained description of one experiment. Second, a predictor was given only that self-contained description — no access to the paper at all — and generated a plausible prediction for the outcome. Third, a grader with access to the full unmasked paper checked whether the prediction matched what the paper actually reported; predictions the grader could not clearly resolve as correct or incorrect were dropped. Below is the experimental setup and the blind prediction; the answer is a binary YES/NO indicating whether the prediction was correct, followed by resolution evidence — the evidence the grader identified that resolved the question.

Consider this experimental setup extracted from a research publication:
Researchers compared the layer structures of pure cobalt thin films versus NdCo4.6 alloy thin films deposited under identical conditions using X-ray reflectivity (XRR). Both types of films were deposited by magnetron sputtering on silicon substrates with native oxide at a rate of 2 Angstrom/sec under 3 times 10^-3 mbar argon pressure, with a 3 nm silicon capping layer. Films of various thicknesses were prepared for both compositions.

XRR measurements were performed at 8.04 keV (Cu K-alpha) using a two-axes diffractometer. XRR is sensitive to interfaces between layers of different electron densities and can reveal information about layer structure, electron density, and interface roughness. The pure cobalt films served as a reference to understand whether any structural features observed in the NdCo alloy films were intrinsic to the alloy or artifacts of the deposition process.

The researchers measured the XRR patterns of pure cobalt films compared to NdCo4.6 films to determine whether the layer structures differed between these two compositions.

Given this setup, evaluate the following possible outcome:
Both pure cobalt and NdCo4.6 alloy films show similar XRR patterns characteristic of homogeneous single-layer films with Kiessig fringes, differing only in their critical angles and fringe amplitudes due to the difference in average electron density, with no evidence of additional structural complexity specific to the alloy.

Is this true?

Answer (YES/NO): NO